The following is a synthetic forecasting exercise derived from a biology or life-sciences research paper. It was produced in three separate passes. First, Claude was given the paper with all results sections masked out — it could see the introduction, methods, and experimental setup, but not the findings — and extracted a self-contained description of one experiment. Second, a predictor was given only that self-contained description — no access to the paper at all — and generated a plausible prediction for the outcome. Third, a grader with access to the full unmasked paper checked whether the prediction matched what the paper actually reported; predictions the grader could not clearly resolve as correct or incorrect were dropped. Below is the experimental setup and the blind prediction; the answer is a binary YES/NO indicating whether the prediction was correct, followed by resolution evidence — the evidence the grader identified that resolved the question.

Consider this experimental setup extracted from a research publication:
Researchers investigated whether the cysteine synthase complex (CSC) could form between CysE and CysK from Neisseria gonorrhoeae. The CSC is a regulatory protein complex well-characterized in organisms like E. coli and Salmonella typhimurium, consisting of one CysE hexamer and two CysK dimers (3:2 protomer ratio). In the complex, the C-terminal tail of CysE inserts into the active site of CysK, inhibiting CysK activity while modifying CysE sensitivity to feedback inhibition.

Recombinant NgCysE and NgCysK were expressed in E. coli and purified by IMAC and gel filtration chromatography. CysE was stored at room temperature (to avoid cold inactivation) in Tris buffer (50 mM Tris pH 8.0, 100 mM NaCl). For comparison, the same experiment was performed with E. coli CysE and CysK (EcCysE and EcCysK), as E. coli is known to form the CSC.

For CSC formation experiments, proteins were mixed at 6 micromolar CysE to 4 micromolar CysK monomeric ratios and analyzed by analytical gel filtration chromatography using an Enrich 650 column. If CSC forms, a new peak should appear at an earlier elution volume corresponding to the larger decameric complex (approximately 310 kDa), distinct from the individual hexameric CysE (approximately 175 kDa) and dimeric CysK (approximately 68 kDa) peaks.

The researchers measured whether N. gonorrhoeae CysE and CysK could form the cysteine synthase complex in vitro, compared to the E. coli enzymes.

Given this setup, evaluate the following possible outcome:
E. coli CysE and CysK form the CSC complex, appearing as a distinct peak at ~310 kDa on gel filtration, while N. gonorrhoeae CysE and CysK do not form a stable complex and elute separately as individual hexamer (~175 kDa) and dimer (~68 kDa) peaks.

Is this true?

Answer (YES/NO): YES